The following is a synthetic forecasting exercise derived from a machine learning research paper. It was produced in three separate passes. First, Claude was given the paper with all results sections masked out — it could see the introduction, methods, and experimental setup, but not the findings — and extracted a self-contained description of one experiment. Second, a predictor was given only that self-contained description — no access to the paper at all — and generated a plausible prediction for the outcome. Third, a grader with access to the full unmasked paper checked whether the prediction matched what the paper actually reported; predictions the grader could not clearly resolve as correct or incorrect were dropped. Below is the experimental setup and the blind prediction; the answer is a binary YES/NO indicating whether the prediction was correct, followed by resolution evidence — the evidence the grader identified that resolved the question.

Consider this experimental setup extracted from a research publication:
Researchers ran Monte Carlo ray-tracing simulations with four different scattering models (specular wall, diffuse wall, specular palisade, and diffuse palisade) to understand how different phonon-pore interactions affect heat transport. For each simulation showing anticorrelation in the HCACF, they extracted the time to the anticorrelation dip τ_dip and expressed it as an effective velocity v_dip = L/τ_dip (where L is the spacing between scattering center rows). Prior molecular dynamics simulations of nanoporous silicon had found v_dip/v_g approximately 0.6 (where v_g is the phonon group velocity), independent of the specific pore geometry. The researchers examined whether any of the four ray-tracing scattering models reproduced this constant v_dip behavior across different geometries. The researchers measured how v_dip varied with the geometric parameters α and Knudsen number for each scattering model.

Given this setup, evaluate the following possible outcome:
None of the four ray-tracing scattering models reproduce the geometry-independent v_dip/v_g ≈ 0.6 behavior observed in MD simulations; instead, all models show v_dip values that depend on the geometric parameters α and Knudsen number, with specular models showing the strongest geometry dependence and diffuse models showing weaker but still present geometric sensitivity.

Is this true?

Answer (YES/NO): NO